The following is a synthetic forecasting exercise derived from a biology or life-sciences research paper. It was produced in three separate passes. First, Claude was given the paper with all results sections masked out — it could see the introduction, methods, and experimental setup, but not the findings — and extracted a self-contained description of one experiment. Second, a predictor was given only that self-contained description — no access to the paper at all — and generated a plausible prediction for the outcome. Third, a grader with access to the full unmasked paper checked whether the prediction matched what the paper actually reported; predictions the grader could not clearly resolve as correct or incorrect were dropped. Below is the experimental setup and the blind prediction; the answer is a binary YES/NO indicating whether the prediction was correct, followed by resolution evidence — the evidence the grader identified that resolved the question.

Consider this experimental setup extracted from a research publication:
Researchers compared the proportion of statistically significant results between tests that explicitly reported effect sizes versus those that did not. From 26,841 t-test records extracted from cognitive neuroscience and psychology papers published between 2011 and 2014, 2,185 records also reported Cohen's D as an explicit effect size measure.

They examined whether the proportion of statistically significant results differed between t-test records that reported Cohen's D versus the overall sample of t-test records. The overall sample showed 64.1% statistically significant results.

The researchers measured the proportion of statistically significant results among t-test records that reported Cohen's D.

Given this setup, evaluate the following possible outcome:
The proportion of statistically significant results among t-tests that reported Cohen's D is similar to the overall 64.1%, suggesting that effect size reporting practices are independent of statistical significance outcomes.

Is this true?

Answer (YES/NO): NO